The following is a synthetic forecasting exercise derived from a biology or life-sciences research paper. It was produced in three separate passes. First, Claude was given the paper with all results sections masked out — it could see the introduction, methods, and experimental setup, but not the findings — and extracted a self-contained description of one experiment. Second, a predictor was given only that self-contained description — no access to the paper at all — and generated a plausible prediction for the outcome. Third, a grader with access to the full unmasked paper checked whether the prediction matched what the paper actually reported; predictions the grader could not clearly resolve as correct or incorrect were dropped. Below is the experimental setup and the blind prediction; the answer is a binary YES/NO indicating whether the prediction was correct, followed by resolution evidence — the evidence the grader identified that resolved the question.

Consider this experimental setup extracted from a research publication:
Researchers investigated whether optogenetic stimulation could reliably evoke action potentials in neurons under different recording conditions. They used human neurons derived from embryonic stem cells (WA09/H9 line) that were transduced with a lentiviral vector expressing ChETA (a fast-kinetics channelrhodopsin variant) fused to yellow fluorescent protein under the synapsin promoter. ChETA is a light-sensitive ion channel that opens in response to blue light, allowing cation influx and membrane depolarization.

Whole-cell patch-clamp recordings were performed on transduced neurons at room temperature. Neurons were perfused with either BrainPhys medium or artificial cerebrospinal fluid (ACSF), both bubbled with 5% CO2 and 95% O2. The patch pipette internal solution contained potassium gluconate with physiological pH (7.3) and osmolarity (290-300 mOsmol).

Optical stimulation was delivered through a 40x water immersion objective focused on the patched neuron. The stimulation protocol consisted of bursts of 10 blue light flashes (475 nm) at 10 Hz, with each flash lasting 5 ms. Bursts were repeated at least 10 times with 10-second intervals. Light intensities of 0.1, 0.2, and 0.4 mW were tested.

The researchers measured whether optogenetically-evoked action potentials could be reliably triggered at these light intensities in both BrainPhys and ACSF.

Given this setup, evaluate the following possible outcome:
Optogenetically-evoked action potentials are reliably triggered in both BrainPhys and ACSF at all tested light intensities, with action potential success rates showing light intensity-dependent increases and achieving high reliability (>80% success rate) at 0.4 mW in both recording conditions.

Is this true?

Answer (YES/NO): NO